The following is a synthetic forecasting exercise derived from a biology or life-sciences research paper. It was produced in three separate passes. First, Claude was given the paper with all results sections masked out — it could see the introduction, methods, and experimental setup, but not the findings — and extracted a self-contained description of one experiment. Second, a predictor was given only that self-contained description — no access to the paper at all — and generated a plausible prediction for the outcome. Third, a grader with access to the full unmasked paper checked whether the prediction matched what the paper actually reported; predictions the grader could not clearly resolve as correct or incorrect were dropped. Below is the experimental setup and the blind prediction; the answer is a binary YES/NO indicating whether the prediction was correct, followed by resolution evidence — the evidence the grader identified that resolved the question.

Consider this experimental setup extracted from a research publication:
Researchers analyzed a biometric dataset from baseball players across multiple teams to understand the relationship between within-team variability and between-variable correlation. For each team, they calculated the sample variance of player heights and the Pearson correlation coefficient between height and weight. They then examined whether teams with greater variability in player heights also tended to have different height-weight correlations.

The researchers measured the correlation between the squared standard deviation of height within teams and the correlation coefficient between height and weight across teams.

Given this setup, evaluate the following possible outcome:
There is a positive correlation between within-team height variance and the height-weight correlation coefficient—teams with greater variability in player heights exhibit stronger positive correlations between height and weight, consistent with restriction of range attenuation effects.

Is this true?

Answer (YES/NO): YES